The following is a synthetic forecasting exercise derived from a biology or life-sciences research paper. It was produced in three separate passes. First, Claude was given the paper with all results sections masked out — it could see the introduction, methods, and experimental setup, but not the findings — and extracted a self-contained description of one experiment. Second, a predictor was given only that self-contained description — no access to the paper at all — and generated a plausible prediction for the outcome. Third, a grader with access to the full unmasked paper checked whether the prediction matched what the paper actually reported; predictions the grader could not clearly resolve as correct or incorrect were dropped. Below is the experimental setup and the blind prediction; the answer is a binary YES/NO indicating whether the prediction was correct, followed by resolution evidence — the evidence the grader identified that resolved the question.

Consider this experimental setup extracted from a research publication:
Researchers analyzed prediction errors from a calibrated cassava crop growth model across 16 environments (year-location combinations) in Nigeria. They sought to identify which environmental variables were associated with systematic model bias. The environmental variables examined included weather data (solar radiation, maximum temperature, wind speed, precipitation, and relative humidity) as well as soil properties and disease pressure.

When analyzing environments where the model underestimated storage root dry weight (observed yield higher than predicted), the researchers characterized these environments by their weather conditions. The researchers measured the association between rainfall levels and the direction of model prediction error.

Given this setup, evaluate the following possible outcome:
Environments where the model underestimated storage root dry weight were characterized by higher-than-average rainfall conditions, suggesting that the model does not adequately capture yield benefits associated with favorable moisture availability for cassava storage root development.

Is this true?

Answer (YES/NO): NO